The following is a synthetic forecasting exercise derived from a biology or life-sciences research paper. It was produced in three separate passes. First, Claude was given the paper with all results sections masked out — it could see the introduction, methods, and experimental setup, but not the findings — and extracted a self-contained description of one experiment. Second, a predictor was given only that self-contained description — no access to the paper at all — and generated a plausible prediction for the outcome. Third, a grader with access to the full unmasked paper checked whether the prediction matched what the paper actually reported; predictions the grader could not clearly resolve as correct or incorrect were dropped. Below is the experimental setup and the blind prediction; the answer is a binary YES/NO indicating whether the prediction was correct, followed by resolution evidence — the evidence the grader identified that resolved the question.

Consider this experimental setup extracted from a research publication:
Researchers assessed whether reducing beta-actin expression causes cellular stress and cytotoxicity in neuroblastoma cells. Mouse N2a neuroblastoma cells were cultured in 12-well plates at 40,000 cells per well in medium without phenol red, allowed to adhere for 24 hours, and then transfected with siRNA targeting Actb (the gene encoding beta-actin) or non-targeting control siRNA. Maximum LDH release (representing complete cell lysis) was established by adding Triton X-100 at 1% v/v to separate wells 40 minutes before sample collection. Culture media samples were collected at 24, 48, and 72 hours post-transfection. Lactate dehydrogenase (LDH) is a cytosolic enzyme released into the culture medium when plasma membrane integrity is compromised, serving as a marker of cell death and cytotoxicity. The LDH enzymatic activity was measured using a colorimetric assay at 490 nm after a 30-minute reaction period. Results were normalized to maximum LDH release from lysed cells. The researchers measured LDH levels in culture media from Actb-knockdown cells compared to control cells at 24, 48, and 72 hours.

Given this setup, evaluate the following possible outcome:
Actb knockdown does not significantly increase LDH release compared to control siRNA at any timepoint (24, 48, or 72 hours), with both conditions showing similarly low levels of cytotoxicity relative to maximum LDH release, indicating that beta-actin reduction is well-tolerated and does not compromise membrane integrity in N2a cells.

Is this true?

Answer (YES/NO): YES